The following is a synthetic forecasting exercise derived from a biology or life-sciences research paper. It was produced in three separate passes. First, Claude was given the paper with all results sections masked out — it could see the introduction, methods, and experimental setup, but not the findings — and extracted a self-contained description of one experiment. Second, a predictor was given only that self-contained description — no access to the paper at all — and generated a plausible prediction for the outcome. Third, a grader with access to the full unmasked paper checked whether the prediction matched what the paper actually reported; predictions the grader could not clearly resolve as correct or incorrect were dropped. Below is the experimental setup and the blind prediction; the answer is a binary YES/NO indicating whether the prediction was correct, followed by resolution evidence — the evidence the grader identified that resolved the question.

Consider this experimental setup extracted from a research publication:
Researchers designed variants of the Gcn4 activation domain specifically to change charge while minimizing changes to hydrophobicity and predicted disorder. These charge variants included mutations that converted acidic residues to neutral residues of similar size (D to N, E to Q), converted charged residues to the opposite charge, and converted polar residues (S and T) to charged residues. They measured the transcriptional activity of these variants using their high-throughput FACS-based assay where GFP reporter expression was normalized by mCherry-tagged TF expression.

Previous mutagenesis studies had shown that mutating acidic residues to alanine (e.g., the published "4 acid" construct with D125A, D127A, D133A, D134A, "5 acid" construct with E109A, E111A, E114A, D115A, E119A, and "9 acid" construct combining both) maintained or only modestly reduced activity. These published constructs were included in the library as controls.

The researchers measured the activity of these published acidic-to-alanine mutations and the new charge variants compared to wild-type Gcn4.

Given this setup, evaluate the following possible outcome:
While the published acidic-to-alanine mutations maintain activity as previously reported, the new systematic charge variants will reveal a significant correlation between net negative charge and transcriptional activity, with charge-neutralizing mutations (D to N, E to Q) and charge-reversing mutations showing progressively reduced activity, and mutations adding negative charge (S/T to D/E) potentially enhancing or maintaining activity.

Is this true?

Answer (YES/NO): NO